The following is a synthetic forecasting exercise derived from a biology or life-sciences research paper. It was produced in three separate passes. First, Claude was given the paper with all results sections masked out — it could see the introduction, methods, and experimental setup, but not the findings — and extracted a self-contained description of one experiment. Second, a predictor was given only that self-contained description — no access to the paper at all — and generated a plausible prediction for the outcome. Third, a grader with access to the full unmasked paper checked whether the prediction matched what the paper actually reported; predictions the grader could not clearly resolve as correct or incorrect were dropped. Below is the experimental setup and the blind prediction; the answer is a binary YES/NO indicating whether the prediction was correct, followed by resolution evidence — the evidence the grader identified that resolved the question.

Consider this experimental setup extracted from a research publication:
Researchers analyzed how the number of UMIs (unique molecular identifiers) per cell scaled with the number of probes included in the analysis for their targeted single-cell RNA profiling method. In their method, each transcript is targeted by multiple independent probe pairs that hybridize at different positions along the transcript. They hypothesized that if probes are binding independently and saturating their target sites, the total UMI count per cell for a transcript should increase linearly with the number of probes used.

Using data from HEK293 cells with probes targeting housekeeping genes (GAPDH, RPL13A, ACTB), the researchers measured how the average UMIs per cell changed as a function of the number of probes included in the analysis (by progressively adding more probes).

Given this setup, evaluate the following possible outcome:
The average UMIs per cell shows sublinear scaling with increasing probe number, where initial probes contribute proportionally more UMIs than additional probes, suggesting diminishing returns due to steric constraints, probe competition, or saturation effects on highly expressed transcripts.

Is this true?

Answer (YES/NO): NO